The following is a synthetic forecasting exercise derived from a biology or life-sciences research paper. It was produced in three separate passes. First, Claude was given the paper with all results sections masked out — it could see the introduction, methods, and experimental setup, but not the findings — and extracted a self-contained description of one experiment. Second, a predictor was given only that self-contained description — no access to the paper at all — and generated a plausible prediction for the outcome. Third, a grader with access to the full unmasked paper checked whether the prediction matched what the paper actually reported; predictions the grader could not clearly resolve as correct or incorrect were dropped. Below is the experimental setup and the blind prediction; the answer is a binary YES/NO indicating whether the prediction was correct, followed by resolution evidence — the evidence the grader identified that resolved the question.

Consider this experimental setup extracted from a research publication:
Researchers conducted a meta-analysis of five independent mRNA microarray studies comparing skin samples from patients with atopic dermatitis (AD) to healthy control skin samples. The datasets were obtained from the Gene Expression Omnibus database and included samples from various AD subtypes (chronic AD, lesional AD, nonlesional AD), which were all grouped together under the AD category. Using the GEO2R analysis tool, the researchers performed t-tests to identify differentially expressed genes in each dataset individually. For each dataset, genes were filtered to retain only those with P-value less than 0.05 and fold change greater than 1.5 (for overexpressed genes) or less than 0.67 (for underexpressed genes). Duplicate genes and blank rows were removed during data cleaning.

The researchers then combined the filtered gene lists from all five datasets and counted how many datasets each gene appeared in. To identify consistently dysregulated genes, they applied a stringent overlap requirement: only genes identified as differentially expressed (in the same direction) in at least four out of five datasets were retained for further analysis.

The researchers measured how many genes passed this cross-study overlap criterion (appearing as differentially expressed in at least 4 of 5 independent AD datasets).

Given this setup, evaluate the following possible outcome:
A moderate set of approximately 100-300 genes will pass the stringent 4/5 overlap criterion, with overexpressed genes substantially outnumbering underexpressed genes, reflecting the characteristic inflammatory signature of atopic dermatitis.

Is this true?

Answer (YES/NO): NO